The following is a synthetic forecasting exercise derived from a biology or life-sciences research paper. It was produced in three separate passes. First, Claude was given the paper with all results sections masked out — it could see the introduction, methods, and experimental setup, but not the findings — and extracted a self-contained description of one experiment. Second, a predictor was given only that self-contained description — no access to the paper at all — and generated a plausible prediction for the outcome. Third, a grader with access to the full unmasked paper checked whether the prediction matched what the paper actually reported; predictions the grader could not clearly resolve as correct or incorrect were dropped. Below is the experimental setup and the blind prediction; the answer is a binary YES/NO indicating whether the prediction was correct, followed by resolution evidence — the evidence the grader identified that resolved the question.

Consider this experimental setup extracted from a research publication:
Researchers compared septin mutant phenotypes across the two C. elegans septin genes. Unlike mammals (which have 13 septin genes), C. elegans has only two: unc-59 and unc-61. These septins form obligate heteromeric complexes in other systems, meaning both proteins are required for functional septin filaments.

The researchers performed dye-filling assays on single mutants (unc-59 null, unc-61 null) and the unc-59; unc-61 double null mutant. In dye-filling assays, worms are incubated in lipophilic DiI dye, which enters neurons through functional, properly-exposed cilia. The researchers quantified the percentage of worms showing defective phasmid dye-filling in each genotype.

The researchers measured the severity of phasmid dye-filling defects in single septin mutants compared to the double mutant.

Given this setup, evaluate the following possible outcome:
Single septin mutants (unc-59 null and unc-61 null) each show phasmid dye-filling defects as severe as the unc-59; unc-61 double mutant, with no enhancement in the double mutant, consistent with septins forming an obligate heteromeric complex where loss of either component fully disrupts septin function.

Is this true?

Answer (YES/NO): YES